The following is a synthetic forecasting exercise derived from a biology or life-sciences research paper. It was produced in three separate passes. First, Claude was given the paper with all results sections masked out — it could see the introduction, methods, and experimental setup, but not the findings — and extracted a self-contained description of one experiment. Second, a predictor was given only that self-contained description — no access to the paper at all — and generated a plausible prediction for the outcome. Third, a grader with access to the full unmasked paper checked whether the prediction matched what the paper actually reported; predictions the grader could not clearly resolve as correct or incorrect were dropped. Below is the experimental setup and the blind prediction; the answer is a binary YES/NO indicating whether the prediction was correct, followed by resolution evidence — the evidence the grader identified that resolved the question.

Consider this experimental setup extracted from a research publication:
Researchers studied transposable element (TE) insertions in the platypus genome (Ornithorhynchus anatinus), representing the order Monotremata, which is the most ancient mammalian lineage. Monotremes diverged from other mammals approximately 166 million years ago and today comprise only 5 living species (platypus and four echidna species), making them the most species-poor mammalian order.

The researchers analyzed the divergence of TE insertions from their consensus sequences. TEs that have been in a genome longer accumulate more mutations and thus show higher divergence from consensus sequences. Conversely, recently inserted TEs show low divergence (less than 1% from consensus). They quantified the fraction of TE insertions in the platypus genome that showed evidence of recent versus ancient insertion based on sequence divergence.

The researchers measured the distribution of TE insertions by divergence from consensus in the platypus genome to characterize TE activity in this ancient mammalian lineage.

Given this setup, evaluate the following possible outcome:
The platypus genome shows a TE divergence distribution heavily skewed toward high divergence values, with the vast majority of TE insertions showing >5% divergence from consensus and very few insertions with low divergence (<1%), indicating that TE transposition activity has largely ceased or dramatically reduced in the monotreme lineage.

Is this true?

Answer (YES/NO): YES